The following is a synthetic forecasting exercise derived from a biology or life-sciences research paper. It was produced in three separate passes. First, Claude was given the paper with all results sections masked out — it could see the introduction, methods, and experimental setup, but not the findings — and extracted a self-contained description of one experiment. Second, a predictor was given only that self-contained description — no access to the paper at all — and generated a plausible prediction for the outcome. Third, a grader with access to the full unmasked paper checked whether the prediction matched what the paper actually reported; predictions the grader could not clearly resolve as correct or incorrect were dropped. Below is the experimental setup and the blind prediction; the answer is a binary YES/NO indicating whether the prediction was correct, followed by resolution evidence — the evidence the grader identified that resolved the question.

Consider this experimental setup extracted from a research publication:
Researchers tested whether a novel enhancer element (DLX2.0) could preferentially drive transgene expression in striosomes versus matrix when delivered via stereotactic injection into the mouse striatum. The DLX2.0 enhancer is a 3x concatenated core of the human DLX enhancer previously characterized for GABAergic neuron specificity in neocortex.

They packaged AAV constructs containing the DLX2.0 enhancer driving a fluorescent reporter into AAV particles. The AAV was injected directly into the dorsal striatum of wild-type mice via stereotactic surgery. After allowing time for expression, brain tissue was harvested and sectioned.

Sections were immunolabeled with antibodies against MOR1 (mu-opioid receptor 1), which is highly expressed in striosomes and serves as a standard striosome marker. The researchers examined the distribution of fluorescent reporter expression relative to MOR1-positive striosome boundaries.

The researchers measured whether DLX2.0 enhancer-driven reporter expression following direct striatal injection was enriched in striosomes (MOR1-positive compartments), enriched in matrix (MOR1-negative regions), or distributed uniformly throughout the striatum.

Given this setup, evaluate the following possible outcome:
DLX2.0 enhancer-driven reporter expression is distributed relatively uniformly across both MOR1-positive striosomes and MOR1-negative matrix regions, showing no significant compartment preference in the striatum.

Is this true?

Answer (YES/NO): NO